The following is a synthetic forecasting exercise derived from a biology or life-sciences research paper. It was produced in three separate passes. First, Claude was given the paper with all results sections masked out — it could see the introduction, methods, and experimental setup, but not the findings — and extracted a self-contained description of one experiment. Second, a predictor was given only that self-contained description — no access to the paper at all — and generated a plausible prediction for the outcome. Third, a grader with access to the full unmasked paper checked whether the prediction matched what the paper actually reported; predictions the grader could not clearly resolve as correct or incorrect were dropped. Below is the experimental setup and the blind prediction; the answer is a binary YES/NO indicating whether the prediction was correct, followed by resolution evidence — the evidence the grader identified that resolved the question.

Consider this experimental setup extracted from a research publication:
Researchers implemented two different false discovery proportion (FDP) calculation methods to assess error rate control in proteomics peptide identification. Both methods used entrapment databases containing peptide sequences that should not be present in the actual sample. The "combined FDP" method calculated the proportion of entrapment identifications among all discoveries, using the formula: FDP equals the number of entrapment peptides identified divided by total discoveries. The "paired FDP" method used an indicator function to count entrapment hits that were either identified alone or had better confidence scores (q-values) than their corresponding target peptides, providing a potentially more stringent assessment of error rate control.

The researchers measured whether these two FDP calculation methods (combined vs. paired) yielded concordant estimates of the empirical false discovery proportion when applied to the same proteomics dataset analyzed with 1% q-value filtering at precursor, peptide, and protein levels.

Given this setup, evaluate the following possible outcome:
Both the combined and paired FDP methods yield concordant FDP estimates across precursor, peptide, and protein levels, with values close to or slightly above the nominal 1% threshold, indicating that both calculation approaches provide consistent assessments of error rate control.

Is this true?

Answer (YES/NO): NO